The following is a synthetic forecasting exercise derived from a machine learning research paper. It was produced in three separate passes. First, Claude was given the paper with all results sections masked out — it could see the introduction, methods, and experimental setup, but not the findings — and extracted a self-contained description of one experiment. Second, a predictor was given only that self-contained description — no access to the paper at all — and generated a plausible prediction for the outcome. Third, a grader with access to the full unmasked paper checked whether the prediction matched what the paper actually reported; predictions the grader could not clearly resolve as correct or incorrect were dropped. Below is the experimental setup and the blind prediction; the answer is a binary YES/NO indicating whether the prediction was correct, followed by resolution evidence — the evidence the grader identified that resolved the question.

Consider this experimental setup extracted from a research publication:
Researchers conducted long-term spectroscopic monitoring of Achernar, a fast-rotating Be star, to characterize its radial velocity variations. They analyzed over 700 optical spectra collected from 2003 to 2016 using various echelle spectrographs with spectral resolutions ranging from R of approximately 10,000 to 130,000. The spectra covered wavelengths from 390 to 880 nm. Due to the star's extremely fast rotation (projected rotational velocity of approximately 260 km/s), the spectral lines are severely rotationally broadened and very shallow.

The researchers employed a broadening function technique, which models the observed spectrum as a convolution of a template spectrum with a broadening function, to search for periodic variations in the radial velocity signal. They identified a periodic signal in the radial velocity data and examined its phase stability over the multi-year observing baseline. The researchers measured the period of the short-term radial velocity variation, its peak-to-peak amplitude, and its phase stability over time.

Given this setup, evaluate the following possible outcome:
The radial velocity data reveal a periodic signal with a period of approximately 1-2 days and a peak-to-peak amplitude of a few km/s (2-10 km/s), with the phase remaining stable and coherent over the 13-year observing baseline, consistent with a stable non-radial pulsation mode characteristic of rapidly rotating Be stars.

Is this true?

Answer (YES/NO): NO